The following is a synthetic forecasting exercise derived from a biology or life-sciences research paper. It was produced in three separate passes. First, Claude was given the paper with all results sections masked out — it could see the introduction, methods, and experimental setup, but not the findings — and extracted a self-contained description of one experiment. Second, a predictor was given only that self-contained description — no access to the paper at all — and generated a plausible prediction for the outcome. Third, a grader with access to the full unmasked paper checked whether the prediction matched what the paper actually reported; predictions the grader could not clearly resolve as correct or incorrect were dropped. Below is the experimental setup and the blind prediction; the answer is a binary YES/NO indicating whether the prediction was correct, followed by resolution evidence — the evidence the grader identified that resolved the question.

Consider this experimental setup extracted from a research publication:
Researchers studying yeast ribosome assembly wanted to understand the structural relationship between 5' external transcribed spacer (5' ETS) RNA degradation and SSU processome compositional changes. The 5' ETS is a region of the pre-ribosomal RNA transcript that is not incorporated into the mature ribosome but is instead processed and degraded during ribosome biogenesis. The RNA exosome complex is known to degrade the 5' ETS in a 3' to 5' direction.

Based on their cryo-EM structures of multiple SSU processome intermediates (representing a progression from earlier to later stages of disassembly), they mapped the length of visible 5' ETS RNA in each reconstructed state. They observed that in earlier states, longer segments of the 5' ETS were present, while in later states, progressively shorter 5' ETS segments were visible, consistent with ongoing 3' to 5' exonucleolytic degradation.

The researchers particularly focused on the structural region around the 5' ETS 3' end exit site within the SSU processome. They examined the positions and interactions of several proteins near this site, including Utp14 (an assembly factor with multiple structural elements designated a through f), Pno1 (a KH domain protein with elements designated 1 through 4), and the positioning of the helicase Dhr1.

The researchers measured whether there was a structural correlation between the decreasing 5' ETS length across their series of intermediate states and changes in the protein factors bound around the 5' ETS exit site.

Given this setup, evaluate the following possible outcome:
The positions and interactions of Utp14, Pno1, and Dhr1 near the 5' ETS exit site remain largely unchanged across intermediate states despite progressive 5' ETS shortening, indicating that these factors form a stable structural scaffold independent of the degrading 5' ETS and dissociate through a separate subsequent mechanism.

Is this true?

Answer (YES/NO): NO